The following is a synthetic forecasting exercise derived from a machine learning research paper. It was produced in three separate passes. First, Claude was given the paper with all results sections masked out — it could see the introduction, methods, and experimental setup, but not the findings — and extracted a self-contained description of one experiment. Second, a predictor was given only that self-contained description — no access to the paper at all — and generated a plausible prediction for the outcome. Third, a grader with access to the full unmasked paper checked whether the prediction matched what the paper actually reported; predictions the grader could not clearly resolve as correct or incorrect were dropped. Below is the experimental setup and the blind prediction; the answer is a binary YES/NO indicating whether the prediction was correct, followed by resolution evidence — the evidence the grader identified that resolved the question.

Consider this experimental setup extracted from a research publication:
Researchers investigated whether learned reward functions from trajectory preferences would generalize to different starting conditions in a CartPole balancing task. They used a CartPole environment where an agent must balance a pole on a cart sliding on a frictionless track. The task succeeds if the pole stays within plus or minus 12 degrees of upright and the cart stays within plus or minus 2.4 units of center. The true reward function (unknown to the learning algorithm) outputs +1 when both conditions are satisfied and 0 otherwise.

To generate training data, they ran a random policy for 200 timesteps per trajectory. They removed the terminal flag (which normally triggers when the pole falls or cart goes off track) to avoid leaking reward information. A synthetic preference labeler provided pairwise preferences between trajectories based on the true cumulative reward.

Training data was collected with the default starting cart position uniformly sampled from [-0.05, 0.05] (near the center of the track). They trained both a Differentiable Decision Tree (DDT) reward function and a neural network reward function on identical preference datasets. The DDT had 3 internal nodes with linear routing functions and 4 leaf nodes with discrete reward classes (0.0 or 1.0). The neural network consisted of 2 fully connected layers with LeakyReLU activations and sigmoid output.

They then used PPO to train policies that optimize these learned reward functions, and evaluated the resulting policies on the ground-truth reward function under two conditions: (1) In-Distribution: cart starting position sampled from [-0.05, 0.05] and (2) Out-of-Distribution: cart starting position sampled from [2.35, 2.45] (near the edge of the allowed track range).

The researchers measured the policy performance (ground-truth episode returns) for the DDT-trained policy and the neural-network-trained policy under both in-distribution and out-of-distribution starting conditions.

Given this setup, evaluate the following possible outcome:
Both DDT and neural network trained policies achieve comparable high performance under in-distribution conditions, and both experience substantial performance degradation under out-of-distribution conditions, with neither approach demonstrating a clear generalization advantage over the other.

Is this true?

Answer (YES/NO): YES